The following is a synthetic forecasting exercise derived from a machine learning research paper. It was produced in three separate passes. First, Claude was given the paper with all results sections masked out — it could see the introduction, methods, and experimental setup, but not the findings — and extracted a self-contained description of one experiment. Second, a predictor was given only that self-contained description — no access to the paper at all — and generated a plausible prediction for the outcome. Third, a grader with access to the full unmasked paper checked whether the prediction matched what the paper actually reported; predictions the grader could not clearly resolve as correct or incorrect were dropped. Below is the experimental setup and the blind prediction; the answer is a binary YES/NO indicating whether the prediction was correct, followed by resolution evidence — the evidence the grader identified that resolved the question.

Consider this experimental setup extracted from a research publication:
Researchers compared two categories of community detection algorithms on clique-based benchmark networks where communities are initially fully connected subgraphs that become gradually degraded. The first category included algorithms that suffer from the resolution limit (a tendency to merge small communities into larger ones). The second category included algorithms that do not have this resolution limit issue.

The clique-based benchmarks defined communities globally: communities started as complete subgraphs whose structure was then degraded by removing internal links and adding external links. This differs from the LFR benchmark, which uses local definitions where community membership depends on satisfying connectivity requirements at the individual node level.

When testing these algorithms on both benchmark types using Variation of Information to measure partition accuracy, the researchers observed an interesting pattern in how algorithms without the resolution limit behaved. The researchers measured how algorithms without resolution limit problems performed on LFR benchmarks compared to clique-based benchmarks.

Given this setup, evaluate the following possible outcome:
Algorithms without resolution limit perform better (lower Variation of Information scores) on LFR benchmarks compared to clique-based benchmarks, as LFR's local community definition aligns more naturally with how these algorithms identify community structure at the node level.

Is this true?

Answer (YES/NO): NO